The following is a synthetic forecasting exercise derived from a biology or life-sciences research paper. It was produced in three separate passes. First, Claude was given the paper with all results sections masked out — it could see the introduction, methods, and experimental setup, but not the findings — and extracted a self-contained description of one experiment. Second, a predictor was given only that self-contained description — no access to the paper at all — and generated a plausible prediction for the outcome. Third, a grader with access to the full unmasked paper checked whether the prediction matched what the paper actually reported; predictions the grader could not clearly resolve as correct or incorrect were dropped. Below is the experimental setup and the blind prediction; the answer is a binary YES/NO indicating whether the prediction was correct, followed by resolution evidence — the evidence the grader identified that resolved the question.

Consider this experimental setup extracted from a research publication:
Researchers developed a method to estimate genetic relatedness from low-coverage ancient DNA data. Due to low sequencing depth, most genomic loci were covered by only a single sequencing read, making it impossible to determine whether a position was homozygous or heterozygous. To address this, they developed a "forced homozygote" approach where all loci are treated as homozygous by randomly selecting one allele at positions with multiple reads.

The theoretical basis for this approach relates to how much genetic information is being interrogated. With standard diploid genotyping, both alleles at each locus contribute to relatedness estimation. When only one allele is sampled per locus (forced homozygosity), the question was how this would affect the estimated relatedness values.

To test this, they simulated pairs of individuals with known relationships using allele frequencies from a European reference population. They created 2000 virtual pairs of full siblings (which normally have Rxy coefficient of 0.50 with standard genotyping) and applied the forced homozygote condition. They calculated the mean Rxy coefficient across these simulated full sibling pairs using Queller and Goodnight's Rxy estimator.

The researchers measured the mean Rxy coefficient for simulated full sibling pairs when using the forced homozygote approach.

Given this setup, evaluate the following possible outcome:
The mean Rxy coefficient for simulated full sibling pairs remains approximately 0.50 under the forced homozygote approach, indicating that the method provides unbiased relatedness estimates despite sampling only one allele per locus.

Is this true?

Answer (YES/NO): NO